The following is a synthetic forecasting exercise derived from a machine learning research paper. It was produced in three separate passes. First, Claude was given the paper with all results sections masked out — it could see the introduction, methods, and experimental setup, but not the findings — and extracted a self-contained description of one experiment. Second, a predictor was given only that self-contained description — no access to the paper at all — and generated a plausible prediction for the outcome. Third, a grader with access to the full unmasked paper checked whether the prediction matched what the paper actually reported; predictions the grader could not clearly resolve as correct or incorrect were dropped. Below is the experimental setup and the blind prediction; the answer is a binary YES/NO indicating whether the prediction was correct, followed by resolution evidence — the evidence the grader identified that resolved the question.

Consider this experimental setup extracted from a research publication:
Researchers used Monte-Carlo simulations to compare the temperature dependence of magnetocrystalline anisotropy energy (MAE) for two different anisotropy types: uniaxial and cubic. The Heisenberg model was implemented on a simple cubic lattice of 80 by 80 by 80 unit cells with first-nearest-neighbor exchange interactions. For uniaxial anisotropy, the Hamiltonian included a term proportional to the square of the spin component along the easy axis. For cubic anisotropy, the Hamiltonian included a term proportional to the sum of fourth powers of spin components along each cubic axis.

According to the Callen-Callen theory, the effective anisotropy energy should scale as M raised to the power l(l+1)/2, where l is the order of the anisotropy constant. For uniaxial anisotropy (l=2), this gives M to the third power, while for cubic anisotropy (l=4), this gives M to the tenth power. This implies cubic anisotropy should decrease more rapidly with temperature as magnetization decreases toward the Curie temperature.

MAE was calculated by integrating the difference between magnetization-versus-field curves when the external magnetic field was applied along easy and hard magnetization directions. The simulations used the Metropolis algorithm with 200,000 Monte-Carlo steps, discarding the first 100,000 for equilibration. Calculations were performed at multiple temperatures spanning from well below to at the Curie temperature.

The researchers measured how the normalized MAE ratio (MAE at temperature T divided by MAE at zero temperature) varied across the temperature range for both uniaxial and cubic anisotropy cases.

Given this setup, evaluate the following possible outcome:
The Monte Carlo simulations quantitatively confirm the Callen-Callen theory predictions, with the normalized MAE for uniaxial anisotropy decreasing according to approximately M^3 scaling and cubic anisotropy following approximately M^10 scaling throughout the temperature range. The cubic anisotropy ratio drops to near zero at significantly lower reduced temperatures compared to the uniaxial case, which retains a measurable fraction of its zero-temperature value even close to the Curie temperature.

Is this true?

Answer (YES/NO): NO